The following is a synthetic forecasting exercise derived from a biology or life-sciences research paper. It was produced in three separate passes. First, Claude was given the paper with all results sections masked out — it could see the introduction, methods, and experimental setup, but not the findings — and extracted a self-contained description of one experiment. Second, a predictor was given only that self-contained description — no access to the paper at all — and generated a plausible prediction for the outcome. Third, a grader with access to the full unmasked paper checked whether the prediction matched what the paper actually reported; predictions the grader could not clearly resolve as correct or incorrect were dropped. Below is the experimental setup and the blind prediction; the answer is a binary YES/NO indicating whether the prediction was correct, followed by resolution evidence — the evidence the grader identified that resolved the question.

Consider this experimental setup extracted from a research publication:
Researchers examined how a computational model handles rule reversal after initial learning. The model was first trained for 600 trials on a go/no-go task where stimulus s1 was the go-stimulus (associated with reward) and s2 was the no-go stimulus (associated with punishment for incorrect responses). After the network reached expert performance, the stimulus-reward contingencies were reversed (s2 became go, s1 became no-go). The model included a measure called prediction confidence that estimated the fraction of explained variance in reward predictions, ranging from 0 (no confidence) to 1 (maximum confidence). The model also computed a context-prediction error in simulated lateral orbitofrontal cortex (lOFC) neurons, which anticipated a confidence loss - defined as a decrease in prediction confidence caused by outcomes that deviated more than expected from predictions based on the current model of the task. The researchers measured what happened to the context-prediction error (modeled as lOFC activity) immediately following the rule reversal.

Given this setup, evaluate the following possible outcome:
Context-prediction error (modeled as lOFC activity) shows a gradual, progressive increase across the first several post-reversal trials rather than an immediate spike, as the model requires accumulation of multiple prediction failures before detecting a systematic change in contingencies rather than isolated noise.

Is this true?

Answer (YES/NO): YES